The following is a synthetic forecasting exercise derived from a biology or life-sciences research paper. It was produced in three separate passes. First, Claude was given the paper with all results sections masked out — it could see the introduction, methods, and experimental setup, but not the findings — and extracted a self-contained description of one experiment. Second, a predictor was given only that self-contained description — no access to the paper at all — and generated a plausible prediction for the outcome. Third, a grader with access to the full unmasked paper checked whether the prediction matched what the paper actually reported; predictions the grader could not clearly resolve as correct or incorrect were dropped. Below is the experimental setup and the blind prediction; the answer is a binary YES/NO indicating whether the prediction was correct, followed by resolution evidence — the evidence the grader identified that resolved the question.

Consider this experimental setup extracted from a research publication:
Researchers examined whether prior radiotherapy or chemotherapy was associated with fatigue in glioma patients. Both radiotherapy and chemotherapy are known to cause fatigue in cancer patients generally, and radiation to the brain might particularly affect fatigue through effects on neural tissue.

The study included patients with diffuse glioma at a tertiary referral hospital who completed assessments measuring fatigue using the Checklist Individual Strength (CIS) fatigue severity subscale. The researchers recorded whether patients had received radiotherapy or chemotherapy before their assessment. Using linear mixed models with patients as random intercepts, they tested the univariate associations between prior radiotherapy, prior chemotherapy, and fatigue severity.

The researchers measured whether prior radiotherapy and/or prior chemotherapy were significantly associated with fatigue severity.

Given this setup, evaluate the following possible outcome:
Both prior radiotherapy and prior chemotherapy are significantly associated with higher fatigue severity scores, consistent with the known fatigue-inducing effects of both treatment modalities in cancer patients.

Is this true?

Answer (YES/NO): NO